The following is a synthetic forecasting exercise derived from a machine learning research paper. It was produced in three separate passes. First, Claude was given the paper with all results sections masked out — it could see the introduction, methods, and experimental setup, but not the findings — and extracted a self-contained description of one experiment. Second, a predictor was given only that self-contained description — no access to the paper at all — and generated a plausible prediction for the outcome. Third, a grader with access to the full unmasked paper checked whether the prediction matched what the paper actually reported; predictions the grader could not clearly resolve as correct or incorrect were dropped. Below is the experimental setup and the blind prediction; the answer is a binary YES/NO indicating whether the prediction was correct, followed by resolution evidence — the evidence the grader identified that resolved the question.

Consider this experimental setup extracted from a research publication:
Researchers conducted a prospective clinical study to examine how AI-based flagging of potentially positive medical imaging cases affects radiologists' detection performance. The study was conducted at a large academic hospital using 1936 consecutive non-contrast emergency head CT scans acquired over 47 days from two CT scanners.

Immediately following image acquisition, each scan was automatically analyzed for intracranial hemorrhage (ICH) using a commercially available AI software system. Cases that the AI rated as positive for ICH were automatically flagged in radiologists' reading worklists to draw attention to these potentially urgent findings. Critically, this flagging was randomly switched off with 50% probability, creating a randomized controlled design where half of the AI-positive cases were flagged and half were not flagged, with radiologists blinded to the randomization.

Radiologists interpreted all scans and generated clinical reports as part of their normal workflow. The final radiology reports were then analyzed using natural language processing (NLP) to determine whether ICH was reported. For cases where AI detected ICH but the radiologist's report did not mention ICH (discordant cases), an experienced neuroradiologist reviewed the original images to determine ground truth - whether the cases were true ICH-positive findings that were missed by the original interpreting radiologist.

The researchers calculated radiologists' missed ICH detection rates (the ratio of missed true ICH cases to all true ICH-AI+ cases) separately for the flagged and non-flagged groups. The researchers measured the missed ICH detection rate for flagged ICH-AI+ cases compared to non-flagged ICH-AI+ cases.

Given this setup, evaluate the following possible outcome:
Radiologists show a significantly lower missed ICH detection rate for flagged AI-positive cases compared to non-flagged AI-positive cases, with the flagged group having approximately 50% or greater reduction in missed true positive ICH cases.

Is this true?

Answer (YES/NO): NO